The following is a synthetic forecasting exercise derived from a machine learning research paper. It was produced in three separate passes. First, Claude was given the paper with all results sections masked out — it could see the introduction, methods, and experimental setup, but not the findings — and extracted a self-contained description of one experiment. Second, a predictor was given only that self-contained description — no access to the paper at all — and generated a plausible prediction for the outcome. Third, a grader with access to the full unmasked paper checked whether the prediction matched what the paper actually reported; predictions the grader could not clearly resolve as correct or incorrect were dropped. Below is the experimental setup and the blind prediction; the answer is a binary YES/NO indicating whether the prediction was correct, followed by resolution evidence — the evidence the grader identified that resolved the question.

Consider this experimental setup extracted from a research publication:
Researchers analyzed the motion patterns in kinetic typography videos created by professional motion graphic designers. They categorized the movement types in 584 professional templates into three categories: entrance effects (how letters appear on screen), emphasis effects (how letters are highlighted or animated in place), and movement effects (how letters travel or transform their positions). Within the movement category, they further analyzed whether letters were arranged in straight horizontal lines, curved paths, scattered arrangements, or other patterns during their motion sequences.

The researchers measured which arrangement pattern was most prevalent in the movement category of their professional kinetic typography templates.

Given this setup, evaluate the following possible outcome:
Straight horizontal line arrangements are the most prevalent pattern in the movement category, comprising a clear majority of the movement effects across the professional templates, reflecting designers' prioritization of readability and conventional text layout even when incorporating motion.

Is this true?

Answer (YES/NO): YES